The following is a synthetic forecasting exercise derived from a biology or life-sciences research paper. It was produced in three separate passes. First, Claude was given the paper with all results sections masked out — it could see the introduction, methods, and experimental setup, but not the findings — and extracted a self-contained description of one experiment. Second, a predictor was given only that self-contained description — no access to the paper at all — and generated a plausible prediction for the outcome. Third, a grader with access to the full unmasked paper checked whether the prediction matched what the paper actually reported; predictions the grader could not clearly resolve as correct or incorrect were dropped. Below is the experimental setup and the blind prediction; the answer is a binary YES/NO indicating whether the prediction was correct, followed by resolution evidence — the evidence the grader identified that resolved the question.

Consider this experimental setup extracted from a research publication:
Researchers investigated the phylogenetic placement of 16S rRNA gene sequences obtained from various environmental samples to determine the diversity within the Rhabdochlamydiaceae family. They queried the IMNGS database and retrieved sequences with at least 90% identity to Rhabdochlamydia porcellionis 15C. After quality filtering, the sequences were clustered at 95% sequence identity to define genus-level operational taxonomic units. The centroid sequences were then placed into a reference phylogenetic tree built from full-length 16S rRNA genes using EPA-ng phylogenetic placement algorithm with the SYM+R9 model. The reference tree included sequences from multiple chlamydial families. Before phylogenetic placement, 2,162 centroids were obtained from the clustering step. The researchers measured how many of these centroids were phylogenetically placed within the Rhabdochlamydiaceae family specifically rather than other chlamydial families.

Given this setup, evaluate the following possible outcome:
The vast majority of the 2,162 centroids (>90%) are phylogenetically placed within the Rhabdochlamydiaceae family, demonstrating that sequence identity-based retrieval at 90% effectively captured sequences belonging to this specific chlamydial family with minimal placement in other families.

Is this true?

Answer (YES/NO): NO